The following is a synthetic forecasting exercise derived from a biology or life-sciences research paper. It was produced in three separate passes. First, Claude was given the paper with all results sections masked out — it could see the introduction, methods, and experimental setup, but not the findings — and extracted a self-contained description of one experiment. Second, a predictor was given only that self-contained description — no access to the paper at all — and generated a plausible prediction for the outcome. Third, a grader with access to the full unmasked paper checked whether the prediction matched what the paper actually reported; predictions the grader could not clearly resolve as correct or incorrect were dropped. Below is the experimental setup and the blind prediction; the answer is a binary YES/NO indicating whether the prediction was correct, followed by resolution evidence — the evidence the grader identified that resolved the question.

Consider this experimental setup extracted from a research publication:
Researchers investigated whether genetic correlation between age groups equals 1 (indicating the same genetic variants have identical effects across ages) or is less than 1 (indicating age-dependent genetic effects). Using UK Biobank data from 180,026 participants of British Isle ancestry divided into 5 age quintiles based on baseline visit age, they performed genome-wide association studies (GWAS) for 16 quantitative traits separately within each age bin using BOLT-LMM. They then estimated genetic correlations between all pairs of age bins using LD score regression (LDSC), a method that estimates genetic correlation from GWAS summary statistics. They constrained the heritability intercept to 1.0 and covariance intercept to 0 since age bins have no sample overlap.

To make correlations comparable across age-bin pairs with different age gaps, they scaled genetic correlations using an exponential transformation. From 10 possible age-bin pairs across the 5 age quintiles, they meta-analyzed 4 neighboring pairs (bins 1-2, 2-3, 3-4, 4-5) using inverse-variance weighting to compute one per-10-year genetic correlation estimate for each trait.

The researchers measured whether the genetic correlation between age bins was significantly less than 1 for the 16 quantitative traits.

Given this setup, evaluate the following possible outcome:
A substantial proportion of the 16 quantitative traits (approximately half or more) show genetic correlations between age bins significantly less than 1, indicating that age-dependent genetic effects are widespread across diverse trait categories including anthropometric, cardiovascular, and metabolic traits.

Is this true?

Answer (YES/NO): NO